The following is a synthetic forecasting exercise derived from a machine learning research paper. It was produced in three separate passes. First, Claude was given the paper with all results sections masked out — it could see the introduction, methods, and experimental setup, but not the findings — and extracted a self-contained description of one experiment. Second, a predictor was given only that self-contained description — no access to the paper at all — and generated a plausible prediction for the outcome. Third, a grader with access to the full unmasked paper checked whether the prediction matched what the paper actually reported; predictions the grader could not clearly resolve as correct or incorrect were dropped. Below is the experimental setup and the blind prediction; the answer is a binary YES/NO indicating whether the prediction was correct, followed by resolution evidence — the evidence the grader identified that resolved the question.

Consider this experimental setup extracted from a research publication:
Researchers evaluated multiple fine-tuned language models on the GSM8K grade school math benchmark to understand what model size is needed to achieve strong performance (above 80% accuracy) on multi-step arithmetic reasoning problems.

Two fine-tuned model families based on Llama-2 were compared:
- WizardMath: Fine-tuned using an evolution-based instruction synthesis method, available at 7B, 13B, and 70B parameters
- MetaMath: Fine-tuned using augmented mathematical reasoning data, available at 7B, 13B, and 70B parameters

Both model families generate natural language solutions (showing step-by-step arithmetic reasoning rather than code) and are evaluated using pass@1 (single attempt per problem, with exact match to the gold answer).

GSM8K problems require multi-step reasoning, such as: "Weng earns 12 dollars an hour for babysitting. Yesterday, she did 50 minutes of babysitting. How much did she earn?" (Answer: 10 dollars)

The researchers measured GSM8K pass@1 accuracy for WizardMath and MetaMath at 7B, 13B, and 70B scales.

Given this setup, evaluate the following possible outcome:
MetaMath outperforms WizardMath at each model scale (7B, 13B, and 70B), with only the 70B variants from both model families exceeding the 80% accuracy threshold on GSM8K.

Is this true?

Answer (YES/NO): YES